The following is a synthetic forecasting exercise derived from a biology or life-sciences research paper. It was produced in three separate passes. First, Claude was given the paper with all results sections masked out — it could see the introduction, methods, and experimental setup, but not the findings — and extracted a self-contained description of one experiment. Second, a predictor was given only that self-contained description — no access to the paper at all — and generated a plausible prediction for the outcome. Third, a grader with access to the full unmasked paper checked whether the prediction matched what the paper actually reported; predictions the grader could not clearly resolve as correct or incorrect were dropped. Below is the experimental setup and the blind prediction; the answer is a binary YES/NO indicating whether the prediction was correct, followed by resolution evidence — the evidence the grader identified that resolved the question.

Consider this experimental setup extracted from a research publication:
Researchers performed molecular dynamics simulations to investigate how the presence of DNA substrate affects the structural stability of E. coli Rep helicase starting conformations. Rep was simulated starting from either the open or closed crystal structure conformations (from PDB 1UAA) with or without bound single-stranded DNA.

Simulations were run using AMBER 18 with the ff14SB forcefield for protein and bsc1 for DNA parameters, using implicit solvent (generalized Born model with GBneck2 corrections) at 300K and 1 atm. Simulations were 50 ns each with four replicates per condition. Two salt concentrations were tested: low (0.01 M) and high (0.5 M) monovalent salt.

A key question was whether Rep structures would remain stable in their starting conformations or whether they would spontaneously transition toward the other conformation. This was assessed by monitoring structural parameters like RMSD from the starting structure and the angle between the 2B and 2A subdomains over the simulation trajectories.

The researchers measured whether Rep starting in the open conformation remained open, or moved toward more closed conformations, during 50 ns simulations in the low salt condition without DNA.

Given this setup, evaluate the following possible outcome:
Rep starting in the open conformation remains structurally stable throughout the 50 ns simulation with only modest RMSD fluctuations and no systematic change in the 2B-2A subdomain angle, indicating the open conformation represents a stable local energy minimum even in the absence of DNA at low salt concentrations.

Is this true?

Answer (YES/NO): NO